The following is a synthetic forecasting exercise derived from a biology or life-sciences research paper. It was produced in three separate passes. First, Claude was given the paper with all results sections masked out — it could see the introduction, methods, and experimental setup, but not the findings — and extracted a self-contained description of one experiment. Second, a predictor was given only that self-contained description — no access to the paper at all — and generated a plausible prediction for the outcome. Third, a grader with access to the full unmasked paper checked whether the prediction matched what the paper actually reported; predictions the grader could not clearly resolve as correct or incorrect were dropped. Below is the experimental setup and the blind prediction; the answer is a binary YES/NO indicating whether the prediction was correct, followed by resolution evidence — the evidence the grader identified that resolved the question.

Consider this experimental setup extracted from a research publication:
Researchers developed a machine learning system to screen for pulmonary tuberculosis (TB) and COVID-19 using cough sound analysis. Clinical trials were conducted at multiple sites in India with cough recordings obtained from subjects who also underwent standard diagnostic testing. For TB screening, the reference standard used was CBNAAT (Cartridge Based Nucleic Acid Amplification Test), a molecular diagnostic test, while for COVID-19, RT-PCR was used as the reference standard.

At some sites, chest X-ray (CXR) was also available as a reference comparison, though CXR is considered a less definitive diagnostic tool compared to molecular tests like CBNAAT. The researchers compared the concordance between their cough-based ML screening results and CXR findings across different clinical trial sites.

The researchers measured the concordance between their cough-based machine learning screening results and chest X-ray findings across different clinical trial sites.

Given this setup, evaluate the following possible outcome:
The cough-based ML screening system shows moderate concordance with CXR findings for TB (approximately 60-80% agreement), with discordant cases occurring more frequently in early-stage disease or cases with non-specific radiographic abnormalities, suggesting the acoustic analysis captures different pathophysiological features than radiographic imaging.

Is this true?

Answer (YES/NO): NO